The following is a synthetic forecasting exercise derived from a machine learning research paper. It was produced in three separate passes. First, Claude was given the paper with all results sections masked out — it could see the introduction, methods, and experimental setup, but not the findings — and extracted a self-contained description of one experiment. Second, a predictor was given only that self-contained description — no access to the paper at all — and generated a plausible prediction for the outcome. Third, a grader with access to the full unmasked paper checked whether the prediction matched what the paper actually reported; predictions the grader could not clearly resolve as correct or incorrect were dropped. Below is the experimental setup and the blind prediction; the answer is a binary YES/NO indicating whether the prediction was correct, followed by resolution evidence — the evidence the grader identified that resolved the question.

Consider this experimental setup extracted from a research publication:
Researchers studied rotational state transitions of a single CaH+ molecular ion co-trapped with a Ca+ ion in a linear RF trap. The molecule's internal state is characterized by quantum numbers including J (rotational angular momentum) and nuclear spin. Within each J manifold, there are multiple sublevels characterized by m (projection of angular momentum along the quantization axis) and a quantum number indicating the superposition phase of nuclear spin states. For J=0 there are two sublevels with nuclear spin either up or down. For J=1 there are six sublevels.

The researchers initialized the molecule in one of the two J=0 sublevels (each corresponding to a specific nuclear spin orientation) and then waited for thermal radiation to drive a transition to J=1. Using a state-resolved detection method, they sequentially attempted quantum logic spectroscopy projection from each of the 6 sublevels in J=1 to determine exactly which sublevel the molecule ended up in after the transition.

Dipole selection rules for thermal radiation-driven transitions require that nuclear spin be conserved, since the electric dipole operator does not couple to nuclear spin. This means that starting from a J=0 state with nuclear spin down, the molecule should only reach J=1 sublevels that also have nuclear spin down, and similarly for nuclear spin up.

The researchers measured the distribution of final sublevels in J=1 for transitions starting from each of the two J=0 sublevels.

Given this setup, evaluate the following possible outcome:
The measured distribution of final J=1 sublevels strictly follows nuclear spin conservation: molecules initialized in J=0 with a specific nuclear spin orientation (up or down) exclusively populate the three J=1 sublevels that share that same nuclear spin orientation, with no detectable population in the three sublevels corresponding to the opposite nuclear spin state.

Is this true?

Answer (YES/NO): NO